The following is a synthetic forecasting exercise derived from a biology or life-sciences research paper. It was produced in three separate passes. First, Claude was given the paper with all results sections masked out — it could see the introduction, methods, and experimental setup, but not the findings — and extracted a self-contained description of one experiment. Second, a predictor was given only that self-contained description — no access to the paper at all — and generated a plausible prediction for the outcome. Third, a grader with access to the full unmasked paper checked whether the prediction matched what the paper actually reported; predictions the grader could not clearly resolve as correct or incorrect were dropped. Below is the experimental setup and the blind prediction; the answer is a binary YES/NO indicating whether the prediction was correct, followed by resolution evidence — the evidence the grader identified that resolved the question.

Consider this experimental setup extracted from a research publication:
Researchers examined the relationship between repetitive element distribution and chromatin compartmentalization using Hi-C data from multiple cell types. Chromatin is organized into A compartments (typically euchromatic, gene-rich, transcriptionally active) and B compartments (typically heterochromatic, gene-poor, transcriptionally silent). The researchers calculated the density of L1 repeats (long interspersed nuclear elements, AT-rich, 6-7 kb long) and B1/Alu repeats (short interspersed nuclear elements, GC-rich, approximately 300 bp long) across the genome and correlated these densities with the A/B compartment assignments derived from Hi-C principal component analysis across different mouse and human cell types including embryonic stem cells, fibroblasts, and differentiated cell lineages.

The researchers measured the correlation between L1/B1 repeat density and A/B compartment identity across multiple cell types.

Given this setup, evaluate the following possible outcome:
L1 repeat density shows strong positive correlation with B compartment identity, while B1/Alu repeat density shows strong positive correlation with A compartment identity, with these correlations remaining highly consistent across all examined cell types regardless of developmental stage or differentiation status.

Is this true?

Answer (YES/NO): YES